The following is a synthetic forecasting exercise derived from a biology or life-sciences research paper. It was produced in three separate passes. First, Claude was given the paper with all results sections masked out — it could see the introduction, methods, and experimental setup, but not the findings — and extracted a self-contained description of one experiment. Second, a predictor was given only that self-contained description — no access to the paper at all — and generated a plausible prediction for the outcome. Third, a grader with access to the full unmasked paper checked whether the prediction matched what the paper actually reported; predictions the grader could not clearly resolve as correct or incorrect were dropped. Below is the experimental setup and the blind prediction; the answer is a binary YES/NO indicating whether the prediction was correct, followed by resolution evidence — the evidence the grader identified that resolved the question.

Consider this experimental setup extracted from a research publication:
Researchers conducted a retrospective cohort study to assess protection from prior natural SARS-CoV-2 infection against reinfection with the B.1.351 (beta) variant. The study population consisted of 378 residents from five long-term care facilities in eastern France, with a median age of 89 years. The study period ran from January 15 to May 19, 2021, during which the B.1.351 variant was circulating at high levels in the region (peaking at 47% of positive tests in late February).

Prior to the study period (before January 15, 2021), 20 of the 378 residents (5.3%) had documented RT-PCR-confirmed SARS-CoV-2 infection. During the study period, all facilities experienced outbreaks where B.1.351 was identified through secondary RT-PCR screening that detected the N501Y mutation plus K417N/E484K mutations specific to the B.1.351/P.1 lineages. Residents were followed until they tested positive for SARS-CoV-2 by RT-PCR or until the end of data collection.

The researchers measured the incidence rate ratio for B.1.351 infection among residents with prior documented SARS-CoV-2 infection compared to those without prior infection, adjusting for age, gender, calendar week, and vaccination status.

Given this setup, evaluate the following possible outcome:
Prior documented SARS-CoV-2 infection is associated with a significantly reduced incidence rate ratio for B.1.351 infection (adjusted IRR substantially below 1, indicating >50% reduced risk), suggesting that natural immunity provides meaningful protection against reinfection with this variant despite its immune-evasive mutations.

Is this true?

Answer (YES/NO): YES